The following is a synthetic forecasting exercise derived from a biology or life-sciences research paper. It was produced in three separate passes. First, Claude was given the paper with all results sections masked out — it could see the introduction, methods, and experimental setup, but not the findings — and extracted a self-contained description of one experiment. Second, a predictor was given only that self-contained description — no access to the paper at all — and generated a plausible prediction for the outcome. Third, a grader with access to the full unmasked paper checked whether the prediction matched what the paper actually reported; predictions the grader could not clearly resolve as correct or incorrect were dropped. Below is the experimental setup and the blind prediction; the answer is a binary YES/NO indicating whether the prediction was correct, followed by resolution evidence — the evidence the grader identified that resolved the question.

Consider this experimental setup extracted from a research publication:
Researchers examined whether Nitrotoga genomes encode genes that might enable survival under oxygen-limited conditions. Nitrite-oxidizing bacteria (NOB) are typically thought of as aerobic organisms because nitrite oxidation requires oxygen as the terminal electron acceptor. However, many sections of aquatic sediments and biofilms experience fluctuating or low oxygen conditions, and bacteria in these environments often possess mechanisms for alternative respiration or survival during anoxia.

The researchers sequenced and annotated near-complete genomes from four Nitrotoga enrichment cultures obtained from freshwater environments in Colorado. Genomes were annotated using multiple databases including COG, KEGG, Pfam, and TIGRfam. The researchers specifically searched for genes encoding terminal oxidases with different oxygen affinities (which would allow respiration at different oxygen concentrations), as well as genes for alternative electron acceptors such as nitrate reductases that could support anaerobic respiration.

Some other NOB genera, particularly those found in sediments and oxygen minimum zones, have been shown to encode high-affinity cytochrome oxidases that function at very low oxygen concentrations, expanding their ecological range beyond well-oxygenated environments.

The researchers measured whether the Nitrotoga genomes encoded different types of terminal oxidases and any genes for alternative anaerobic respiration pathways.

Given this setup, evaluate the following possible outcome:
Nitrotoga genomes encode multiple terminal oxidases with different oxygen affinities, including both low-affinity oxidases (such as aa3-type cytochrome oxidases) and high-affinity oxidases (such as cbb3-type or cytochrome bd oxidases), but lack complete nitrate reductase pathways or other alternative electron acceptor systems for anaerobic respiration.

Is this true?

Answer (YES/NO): NO